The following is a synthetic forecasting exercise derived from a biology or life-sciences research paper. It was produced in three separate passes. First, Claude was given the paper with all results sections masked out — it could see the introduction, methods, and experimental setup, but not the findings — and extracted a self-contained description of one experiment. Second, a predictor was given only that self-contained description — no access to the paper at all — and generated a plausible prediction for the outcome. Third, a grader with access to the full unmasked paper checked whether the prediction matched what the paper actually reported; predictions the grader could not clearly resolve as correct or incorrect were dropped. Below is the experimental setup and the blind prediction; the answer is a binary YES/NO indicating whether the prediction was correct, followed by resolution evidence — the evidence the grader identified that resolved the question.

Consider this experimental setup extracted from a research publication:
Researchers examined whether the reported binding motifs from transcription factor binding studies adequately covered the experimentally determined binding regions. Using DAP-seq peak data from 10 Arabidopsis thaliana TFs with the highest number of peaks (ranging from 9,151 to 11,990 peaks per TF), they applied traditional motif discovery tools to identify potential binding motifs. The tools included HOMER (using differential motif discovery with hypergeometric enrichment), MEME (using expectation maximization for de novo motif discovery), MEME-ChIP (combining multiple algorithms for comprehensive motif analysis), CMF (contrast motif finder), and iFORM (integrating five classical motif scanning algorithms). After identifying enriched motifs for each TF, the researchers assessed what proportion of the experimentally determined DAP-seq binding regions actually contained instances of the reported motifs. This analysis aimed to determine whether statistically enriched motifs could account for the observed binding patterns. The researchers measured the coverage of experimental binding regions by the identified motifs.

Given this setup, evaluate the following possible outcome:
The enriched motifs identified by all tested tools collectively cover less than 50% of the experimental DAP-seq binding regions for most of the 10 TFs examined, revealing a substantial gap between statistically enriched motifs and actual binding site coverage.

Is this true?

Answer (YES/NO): NO